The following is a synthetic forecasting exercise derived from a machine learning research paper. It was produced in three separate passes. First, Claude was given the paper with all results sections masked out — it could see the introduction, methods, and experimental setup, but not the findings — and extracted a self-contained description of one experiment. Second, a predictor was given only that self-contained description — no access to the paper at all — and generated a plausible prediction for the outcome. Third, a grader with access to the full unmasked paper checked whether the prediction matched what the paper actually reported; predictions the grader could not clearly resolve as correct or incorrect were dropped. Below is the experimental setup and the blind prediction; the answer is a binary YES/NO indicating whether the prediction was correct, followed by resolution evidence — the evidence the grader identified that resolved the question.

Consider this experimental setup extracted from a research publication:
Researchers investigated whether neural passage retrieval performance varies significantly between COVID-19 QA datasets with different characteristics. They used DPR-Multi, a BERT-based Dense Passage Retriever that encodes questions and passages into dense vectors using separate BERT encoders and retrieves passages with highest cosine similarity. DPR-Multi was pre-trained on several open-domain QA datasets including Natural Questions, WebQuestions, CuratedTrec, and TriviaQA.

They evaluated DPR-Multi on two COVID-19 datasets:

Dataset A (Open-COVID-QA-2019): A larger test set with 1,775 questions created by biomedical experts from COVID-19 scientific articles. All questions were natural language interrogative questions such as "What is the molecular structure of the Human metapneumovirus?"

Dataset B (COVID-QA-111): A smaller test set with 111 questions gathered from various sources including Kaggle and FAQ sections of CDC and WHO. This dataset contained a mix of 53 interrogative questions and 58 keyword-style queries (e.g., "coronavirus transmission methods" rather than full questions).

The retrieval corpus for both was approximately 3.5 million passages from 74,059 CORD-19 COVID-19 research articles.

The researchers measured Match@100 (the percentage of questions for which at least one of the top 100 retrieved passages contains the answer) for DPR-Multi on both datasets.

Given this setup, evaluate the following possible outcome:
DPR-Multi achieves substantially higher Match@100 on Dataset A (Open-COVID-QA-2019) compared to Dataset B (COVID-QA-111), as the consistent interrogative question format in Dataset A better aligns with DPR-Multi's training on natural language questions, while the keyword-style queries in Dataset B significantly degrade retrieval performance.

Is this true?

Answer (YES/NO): NO